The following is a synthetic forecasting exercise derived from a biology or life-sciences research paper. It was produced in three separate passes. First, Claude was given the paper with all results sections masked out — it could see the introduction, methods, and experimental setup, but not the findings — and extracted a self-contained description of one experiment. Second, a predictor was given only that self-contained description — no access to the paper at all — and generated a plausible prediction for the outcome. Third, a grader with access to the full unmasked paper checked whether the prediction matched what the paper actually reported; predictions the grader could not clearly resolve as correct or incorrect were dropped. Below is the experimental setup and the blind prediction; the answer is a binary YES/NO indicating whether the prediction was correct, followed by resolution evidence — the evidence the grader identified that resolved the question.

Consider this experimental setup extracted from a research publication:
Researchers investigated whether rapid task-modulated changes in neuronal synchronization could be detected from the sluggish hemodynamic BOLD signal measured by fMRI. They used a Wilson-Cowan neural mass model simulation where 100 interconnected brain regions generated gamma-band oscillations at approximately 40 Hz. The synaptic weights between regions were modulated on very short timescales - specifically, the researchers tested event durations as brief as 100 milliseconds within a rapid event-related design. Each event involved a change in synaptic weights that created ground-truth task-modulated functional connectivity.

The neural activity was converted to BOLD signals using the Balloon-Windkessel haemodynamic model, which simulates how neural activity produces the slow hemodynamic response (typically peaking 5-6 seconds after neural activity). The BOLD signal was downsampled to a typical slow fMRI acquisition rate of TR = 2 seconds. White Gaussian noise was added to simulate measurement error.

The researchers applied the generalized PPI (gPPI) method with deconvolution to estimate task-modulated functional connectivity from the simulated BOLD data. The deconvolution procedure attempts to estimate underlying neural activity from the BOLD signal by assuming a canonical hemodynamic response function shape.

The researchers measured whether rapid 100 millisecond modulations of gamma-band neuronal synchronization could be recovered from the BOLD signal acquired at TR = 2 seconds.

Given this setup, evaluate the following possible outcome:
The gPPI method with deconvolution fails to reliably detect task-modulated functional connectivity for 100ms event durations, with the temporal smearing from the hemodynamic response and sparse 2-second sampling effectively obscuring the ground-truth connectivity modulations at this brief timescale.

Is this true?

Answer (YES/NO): NO